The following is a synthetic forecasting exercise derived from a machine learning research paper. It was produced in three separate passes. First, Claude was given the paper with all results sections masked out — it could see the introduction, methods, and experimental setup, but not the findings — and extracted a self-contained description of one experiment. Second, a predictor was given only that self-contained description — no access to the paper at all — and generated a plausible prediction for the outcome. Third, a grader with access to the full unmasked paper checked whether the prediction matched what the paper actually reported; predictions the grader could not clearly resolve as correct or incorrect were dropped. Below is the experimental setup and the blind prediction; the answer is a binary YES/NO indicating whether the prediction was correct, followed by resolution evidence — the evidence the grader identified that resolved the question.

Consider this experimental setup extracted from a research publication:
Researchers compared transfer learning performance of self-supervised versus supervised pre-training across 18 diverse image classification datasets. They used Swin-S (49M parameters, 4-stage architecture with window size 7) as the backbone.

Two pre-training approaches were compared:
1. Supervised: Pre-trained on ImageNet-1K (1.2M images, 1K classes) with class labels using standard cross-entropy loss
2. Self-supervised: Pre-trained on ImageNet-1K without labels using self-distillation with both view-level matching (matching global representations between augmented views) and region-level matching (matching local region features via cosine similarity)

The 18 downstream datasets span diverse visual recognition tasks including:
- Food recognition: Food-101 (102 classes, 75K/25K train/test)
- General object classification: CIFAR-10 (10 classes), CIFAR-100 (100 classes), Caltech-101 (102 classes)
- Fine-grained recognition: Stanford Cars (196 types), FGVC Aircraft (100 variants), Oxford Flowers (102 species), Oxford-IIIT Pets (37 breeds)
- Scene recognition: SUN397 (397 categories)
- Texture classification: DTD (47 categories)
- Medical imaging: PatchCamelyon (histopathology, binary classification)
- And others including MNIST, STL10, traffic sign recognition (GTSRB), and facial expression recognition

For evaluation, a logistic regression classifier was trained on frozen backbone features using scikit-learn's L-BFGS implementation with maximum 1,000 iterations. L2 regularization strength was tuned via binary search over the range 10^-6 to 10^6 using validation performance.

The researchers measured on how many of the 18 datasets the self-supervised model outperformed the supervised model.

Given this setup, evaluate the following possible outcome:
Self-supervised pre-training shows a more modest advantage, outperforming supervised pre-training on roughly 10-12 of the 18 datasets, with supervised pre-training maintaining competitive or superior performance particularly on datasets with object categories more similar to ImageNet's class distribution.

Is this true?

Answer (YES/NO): NO